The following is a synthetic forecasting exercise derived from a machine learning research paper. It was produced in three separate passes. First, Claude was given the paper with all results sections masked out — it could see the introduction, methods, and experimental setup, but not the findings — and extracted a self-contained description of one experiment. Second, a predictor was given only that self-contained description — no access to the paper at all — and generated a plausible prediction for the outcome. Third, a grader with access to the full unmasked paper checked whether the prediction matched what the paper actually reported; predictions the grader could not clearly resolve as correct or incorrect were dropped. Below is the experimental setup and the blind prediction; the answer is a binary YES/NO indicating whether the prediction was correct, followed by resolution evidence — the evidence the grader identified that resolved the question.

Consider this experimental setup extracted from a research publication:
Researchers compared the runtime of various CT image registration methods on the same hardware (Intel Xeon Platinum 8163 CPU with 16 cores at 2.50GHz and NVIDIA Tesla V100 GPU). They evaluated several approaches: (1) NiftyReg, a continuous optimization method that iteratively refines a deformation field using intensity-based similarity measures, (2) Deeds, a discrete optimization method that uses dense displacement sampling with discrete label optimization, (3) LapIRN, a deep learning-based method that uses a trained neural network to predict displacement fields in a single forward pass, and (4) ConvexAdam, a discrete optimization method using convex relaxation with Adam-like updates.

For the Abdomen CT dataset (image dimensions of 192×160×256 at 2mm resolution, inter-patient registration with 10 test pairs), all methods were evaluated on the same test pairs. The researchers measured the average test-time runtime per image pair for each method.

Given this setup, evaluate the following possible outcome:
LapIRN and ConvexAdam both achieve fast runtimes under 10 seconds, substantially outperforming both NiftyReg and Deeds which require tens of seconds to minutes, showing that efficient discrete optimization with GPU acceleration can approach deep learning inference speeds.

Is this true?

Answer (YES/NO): NO